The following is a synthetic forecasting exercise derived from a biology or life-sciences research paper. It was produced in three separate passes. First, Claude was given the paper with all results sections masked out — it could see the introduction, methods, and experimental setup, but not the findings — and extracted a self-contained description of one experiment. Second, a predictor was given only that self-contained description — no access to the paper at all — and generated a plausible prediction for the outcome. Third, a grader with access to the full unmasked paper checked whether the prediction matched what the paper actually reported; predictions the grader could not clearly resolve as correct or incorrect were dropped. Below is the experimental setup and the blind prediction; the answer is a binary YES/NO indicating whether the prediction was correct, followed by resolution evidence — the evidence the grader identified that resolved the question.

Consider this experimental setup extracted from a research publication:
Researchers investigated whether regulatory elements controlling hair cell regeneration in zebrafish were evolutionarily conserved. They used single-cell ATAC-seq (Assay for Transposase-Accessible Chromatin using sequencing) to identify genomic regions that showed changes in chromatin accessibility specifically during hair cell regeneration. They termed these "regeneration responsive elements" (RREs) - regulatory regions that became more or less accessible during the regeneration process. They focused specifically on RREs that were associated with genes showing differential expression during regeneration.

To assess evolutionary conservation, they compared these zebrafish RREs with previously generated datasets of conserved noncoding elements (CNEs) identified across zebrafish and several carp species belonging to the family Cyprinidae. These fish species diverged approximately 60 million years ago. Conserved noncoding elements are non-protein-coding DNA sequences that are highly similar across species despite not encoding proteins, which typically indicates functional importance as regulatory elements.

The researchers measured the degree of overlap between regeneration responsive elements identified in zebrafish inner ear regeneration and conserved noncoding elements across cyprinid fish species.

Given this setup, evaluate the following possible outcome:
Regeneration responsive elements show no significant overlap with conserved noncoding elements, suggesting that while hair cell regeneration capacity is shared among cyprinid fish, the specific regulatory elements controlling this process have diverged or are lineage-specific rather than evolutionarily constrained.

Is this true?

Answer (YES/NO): NO